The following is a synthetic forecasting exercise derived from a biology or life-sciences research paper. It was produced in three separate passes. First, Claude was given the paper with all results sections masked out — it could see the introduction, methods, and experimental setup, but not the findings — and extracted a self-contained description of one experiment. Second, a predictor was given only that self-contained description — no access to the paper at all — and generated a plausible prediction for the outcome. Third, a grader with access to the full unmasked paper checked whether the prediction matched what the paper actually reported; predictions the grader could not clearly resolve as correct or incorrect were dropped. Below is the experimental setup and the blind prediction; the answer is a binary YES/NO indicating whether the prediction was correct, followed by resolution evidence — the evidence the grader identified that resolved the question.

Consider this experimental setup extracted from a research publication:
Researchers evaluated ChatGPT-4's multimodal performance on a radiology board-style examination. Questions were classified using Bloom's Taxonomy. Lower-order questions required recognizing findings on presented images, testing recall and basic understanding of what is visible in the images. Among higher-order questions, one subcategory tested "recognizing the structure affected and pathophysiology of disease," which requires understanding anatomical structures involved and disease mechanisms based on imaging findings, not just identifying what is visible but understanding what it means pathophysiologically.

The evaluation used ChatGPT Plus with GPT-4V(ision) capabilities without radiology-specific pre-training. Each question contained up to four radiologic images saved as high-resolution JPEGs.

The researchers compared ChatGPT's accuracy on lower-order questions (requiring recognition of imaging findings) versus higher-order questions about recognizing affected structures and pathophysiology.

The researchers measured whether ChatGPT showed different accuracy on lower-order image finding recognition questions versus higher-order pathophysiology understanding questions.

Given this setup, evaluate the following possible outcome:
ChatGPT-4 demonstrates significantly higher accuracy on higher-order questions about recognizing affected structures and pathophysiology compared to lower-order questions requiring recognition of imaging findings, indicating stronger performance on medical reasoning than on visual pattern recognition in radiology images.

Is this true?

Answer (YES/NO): NO